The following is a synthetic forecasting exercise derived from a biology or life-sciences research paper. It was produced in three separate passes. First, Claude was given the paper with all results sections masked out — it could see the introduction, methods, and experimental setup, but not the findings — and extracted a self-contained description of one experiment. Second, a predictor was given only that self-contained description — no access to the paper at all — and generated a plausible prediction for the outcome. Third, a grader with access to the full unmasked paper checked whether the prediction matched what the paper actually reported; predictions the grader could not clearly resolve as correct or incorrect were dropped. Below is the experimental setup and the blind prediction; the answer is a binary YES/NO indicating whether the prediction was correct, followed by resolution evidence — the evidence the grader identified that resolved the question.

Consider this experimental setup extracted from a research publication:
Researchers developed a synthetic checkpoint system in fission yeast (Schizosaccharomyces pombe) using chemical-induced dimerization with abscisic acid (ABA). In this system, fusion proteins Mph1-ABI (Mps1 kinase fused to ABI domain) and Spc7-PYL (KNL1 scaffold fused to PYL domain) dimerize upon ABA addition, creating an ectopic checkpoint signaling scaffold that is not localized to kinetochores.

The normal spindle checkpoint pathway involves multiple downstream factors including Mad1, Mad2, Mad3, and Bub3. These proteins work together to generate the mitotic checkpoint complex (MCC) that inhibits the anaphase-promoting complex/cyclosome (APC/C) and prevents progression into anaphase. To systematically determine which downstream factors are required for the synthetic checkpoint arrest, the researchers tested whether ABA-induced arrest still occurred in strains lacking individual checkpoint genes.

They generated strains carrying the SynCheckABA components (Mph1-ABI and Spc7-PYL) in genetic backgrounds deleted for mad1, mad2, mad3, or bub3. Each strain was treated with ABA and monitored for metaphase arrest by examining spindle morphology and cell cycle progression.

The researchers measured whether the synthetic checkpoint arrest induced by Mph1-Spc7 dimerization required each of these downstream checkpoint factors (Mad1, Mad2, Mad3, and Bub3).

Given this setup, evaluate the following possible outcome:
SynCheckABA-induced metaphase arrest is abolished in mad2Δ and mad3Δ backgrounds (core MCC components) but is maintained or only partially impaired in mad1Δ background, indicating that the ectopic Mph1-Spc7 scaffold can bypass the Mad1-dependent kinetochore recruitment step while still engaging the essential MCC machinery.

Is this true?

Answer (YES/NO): NO